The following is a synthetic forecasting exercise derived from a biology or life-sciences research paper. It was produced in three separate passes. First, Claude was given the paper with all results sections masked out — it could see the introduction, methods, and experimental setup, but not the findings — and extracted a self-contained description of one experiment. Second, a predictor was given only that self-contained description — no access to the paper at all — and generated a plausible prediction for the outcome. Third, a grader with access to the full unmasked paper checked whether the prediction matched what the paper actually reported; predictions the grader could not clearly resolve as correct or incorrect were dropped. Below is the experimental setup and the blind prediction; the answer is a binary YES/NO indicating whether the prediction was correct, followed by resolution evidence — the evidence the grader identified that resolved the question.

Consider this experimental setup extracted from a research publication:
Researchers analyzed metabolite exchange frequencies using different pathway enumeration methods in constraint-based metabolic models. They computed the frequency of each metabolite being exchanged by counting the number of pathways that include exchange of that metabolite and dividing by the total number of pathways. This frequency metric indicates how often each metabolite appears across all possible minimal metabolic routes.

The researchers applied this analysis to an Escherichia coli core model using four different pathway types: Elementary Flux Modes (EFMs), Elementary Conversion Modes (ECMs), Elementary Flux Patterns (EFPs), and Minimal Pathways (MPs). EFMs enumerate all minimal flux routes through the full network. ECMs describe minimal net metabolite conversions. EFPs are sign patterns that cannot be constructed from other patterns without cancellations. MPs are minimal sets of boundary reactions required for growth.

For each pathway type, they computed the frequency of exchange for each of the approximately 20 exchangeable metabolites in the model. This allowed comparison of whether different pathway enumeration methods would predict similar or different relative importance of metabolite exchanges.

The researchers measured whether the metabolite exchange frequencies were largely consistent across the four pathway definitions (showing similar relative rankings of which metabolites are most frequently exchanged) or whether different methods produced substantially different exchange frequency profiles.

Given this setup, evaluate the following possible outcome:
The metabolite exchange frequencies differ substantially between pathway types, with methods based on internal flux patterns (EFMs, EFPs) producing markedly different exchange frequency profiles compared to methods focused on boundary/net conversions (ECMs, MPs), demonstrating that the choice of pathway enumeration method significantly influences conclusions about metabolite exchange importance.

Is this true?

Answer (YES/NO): NO